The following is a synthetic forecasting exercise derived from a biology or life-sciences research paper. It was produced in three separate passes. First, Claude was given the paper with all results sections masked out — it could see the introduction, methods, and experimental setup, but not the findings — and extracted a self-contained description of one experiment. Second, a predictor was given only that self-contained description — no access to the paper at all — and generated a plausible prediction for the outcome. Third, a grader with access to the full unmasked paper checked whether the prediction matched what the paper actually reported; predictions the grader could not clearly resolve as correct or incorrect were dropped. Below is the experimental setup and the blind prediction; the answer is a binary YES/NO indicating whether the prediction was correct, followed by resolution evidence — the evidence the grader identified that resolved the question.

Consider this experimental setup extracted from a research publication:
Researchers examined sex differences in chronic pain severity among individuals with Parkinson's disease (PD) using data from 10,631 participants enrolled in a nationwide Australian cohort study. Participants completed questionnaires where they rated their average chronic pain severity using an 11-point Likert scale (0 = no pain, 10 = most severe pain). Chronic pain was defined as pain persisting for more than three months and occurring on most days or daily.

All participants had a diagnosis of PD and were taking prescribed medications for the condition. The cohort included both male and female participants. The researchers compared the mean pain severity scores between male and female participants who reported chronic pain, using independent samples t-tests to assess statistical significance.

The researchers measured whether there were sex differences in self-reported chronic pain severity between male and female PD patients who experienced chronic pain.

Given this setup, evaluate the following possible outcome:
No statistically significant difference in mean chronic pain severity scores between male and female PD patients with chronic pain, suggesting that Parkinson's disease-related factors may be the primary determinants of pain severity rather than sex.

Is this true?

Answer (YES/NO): NO